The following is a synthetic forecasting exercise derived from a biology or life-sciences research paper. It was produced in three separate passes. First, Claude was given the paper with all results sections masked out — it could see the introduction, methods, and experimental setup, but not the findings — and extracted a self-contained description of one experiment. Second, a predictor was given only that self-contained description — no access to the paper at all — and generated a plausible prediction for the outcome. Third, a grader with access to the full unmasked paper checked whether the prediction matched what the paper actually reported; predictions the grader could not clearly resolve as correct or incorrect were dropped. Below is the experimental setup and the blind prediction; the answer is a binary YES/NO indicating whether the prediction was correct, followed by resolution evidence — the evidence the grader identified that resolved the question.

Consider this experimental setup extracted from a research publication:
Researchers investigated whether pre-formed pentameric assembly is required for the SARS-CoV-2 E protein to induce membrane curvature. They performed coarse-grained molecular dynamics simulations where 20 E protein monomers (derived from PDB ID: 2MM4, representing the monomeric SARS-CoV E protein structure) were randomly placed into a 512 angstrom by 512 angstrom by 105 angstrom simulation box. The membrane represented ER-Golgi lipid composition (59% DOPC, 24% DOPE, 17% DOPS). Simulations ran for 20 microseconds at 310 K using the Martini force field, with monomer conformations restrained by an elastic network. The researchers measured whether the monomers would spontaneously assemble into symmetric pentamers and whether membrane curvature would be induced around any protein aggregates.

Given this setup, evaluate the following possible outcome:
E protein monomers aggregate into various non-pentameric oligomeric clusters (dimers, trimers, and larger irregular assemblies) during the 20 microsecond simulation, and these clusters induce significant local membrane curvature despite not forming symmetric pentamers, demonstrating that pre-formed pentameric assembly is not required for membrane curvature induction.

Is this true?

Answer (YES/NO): YES